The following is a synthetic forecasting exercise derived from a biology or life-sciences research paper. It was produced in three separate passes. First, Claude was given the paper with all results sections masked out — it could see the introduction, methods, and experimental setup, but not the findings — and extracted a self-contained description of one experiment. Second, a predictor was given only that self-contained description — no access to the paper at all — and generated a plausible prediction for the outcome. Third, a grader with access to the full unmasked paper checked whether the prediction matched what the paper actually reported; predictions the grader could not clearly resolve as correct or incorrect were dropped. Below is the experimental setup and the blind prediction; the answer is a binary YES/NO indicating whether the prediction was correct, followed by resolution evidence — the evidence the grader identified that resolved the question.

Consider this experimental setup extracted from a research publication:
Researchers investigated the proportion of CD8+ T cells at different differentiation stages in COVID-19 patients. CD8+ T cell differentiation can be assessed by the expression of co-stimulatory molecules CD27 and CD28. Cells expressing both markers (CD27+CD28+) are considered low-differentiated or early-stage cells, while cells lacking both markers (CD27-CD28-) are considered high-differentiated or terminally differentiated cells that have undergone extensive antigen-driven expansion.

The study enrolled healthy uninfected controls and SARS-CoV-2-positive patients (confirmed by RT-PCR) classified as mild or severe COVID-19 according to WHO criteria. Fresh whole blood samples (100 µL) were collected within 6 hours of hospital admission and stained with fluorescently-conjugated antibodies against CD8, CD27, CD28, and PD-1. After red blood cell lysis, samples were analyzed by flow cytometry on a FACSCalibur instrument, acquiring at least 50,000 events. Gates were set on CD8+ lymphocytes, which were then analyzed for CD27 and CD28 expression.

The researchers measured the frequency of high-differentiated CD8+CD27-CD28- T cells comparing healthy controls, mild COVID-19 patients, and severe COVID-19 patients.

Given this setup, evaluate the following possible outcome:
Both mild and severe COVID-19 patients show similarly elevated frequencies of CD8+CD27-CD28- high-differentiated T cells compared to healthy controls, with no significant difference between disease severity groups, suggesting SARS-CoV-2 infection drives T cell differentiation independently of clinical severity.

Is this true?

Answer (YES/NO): YES